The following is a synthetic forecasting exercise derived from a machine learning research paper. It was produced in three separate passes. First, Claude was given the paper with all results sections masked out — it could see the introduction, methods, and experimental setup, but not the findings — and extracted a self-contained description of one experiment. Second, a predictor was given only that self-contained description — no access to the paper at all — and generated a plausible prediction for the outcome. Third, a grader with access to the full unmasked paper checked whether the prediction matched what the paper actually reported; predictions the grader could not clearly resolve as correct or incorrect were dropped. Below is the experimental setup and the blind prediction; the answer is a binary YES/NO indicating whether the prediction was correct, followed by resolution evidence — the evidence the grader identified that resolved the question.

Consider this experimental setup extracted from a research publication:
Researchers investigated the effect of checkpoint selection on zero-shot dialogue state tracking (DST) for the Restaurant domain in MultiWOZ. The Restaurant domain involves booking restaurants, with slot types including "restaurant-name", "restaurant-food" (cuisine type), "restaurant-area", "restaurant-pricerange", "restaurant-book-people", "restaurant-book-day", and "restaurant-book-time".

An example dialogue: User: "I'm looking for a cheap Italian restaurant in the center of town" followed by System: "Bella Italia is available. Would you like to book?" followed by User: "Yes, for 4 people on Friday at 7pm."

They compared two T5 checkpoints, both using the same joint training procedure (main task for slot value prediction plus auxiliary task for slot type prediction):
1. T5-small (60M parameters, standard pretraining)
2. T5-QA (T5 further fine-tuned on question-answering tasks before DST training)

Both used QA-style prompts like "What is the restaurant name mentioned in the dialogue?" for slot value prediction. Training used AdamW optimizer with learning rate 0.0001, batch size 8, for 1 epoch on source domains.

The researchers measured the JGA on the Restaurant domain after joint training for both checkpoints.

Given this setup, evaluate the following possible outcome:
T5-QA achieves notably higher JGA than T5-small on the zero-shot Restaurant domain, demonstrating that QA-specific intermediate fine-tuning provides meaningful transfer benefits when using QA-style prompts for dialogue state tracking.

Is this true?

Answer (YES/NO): YES